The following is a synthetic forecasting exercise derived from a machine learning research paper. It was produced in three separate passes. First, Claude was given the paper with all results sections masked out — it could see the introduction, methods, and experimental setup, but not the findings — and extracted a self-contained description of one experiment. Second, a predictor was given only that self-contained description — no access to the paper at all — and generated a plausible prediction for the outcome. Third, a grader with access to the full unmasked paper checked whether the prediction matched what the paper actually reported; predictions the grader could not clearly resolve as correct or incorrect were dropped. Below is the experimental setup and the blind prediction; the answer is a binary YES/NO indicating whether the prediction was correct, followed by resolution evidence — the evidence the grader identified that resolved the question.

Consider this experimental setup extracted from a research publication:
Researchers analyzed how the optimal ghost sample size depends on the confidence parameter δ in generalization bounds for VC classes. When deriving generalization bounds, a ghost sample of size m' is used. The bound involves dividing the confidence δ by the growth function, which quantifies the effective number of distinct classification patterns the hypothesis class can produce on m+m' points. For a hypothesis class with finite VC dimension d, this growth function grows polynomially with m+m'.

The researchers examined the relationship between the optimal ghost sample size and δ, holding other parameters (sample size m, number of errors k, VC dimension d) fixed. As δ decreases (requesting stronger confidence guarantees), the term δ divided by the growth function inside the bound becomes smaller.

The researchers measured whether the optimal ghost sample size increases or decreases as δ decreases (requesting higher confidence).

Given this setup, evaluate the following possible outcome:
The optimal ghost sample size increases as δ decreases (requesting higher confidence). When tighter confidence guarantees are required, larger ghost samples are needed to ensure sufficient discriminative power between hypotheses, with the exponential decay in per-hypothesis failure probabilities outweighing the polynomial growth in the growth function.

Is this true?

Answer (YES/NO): YES